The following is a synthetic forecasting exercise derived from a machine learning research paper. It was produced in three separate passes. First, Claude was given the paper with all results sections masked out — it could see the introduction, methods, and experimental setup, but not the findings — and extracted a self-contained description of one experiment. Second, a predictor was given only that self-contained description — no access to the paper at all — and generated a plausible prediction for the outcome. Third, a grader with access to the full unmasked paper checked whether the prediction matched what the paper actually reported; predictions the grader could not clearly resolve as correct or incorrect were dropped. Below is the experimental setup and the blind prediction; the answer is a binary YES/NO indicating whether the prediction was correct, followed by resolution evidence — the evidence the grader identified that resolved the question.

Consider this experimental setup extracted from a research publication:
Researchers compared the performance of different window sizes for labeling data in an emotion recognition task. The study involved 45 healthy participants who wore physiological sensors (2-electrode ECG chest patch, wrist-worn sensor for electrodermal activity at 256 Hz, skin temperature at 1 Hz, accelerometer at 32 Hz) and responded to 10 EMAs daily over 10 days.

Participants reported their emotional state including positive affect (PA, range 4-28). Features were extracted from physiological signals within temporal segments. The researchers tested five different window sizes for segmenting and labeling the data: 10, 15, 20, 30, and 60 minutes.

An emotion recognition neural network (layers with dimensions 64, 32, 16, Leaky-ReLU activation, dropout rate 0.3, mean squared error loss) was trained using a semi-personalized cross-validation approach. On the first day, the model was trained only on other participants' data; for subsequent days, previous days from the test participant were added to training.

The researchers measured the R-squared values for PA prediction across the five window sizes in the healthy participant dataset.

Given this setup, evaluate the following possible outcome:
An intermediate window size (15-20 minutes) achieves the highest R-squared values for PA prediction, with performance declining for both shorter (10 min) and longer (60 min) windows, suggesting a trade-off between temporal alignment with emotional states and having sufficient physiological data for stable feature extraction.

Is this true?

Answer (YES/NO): NO